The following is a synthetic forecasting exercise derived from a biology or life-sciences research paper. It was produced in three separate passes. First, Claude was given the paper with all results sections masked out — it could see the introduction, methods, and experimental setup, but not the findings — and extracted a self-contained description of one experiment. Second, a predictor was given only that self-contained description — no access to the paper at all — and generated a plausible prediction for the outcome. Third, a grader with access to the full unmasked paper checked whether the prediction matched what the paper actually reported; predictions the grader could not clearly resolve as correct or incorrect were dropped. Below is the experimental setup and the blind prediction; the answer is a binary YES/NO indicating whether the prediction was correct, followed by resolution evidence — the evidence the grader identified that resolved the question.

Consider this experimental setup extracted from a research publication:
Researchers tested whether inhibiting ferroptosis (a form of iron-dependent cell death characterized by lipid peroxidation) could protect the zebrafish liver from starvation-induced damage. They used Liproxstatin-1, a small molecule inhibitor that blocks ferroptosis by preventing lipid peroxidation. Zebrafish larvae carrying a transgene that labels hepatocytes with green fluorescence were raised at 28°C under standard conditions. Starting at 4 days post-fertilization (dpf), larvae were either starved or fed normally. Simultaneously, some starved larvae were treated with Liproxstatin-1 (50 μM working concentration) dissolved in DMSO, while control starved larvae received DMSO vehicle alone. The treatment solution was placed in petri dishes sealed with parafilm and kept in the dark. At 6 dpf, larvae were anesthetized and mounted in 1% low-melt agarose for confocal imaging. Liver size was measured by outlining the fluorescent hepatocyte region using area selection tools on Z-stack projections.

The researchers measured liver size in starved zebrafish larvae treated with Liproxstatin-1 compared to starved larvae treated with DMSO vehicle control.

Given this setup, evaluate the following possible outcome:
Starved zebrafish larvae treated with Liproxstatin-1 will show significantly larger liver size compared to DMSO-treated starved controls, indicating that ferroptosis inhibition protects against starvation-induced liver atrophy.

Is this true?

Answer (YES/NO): NO